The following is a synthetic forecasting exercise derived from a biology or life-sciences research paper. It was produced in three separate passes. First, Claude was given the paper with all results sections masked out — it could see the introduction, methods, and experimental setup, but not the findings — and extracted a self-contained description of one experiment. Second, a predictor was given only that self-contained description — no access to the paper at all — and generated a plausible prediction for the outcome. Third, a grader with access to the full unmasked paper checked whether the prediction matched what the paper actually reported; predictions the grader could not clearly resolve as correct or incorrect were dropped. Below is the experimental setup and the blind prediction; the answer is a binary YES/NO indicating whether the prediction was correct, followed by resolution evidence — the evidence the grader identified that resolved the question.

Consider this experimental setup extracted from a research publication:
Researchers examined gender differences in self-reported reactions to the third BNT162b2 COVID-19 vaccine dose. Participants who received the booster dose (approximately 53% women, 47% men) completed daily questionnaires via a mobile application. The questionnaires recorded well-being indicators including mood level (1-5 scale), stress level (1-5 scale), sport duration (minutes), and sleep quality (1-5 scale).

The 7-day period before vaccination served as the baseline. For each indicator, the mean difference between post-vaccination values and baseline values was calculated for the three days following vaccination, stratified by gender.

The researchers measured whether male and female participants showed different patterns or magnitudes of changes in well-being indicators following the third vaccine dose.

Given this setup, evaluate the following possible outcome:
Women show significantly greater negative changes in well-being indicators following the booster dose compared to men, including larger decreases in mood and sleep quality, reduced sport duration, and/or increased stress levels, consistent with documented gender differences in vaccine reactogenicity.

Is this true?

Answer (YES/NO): YES